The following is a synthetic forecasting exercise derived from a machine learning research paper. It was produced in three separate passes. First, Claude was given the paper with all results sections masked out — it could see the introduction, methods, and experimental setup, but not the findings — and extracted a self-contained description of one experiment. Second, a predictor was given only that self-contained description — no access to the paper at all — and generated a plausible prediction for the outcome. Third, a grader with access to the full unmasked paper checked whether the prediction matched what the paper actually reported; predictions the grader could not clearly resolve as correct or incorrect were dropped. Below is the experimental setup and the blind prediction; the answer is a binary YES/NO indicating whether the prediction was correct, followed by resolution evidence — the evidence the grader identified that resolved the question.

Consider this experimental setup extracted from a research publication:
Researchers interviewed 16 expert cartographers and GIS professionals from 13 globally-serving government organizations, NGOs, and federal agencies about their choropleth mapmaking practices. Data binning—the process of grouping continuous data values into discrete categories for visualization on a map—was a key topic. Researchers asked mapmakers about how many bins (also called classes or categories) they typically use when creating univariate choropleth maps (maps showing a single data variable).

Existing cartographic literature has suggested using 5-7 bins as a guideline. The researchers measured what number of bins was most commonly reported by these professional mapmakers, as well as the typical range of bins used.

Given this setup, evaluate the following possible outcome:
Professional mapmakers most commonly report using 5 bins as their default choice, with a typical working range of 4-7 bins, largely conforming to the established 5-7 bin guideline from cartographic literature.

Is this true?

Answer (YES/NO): NO